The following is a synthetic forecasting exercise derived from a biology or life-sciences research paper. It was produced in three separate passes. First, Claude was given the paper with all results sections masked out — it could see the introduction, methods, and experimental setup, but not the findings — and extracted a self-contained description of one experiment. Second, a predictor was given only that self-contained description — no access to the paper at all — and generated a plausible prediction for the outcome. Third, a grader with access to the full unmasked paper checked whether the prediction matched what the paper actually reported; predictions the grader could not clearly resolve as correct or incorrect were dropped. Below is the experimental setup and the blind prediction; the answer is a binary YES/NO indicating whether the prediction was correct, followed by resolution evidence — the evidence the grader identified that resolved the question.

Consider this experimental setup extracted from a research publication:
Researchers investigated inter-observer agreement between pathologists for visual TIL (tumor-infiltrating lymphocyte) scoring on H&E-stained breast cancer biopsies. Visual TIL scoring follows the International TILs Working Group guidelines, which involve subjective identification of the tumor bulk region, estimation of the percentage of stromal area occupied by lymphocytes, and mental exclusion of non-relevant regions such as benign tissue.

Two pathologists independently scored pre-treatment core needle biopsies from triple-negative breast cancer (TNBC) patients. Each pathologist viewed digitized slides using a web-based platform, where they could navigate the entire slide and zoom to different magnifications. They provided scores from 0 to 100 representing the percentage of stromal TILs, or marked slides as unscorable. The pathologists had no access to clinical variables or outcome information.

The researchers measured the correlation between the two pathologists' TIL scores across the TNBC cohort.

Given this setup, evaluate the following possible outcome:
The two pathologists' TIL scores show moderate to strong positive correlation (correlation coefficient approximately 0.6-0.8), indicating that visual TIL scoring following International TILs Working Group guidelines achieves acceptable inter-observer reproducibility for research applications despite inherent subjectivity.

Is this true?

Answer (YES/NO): YES